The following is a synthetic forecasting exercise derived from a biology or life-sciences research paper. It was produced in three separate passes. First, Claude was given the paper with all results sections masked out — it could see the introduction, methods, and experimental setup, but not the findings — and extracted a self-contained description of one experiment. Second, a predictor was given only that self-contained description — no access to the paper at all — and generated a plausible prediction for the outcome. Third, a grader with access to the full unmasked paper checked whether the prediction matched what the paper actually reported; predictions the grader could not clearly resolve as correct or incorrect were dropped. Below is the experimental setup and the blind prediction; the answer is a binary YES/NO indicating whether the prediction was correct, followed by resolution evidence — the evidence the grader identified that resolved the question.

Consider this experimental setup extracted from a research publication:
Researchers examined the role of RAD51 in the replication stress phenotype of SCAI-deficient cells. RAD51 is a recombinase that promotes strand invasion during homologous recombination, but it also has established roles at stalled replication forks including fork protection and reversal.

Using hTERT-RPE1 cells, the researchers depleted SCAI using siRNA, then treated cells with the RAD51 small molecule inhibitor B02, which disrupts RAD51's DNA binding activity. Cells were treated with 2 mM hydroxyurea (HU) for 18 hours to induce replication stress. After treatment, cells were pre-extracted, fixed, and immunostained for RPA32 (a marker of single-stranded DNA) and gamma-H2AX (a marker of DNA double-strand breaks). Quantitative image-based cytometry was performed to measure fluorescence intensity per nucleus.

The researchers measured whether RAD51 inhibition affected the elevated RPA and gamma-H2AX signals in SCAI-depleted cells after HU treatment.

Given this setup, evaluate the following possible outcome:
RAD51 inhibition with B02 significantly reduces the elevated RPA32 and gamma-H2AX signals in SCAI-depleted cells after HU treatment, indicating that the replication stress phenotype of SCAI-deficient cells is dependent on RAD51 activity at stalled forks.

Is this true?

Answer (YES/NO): YES